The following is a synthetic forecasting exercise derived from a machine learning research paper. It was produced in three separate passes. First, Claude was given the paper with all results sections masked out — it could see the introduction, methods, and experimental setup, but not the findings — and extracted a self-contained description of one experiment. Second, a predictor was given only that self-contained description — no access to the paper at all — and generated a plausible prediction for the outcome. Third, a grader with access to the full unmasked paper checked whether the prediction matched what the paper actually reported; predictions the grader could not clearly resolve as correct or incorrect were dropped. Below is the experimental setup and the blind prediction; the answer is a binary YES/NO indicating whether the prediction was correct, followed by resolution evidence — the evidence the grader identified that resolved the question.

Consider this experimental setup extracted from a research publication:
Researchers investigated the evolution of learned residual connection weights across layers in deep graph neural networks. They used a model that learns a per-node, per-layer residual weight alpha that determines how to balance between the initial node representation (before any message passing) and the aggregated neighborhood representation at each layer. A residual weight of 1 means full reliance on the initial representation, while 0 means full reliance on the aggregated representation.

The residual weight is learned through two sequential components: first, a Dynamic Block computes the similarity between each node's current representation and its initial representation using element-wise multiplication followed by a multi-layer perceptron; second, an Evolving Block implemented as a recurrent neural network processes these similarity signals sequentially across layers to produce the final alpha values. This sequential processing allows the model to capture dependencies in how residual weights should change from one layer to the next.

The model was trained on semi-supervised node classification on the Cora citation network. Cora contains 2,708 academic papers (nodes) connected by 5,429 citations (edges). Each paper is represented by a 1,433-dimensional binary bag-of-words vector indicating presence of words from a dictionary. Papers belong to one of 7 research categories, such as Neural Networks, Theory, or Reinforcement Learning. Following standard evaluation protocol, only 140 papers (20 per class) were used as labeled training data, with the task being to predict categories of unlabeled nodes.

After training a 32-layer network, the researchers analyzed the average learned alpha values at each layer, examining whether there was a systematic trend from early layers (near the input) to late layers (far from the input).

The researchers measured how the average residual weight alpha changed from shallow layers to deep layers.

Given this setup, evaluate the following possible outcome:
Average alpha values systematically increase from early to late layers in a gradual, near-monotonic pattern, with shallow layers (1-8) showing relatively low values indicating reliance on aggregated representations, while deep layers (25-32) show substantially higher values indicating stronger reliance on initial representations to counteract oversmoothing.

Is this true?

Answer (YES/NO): YES